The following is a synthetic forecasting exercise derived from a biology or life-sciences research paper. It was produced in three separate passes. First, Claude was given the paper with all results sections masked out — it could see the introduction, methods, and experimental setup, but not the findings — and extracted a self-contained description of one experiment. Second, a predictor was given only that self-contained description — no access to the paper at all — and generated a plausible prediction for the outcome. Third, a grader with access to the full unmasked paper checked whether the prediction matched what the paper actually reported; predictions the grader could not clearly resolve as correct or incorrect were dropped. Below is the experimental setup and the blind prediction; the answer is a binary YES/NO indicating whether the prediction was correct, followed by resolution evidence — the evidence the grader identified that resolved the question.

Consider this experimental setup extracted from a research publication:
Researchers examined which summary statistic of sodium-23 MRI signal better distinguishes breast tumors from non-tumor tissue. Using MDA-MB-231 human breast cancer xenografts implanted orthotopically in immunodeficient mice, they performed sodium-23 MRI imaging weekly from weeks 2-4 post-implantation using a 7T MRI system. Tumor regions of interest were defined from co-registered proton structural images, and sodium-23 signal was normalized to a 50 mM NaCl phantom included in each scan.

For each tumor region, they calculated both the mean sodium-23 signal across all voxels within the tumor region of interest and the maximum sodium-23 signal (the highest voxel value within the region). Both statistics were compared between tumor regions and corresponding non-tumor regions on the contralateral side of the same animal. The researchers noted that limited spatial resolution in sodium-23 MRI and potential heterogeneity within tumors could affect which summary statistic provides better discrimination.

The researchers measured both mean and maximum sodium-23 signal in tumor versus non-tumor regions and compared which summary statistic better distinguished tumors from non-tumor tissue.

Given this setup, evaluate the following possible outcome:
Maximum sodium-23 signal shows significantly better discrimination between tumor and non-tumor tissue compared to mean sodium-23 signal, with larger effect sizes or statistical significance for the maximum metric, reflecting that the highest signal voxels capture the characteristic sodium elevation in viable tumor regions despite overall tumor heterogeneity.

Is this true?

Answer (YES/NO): NO